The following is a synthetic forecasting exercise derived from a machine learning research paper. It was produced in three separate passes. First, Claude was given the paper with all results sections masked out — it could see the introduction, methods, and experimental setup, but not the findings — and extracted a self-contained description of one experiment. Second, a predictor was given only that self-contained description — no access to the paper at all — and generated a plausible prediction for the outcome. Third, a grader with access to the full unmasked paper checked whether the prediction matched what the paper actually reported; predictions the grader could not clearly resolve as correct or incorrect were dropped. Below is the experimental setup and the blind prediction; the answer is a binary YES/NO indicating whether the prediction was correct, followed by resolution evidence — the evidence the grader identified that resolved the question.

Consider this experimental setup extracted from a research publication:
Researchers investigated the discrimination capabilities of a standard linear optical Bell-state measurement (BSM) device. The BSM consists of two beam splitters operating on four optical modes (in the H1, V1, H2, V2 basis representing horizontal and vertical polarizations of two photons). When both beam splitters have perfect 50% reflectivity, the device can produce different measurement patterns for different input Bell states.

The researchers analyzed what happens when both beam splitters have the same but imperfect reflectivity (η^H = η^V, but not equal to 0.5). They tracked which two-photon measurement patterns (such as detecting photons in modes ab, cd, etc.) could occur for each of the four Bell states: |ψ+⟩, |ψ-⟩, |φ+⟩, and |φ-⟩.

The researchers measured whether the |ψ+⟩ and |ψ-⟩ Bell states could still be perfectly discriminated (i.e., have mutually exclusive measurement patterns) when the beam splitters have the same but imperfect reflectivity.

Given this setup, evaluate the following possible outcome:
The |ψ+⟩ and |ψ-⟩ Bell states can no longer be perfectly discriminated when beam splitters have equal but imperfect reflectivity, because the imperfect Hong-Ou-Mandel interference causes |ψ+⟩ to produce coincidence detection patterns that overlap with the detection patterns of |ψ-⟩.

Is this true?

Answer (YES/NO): YES